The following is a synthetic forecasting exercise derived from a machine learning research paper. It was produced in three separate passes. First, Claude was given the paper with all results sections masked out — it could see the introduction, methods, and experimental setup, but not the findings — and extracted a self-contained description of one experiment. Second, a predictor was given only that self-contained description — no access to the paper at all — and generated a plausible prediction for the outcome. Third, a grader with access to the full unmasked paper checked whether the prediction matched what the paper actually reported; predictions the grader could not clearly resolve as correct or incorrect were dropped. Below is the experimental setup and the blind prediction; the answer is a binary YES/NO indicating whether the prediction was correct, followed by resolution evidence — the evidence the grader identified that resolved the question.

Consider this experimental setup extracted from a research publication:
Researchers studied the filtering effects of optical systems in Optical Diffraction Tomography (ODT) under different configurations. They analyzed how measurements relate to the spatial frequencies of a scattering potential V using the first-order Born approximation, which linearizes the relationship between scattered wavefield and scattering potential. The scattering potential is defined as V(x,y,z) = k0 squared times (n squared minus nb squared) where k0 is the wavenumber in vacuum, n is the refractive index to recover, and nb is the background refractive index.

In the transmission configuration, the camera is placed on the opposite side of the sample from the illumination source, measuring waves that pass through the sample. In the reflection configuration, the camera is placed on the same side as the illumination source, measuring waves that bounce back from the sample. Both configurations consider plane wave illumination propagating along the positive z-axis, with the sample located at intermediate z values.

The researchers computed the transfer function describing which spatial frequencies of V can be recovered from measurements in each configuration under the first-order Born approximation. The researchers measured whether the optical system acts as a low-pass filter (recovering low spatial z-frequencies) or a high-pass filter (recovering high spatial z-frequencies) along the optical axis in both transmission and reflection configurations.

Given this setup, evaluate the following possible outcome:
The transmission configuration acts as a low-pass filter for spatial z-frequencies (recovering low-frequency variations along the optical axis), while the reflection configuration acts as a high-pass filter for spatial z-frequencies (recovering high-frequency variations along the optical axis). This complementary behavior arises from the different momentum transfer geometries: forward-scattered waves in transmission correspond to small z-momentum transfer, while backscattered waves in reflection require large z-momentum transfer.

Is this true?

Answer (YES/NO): YES